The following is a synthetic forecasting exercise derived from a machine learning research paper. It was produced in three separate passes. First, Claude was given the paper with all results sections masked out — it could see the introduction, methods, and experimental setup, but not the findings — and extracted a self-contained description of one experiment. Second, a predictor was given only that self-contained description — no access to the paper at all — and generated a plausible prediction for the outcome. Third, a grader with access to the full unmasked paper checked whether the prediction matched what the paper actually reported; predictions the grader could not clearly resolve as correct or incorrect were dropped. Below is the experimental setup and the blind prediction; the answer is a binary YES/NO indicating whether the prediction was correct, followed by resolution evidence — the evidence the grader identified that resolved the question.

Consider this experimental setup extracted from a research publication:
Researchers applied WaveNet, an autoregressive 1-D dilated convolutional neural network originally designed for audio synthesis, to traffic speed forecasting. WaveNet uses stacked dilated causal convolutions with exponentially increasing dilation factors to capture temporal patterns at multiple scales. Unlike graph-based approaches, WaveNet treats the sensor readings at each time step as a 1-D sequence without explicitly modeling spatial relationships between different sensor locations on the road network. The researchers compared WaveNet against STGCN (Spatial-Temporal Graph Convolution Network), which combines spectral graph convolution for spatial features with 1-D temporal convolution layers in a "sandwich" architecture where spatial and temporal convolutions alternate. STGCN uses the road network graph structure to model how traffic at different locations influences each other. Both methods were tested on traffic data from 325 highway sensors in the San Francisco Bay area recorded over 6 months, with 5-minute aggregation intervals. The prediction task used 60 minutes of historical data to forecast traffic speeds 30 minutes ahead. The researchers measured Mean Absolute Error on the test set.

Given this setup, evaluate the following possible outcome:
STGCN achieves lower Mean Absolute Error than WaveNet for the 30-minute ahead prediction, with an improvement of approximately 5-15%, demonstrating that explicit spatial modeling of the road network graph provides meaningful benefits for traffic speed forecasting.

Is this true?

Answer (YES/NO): NO